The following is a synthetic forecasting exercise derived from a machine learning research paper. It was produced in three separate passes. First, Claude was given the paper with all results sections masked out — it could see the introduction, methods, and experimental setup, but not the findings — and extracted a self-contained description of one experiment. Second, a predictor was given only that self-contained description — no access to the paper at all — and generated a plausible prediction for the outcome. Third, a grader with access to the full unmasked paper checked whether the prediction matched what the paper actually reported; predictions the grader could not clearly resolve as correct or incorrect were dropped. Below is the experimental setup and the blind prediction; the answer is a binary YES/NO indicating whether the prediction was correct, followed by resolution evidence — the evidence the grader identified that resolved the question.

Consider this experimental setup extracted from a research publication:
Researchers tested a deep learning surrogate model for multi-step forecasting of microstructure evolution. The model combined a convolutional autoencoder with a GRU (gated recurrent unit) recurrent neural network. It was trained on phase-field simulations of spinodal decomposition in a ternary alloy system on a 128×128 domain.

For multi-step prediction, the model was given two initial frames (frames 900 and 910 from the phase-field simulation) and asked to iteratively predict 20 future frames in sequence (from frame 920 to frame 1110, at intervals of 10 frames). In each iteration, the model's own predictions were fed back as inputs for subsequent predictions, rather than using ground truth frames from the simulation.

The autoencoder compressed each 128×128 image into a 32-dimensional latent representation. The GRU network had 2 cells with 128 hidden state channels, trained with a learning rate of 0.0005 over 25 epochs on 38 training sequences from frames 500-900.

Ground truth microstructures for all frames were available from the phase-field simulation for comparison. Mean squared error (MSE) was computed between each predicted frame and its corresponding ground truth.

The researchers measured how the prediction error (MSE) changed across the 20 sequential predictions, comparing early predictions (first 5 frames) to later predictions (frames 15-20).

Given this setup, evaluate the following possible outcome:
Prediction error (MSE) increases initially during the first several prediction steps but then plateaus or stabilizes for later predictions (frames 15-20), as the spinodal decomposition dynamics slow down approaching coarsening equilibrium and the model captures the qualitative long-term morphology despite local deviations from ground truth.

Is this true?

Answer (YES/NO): NO